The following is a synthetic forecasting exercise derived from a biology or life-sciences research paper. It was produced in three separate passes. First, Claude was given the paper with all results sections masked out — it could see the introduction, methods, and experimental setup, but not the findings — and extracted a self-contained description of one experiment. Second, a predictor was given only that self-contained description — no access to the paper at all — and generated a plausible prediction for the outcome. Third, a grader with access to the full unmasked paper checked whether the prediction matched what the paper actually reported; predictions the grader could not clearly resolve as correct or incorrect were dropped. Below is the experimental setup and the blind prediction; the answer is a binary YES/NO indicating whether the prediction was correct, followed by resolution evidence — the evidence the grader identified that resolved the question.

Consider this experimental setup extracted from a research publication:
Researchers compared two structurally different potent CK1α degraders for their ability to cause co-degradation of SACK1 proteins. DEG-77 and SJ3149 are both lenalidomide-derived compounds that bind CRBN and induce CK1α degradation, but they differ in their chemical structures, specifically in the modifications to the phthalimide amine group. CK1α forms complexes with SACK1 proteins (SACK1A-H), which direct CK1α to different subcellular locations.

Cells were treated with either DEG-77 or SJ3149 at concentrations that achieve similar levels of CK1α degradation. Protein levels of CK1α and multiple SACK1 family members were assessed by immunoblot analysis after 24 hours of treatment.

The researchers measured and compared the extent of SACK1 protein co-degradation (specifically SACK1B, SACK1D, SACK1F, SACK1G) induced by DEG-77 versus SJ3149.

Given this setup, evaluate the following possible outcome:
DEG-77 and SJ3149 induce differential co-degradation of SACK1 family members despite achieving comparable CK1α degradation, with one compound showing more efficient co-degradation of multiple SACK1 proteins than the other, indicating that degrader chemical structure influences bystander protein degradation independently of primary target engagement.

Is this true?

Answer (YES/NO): YES